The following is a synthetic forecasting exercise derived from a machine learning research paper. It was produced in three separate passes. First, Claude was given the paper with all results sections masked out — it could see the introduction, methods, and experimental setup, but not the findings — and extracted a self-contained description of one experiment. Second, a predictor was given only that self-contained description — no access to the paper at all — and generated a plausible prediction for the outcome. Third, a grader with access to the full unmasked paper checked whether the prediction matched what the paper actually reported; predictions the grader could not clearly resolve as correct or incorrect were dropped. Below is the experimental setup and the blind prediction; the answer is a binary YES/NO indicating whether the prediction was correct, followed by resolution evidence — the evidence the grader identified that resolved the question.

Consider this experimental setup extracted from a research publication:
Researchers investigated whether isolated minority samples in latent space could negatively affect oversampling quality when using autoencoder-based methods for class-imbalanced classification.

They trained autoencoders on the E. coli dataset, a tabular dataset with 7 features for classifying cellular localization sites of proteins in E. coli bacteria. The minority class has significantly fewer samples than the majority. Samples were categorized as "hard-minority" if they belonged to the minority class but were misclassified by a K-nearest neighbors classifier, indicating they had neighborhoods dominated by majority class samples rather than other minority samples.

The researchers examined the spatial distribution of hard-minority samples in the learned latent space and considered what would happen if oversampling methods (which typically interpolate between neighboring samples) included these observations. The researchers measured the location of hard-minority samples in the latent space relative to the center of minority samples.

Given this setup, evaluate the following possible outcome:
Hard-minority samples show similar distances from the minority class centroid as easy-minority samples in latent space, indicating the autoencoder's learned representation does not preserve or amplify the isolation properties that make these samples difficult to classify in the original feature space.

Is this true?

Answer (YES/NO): NO